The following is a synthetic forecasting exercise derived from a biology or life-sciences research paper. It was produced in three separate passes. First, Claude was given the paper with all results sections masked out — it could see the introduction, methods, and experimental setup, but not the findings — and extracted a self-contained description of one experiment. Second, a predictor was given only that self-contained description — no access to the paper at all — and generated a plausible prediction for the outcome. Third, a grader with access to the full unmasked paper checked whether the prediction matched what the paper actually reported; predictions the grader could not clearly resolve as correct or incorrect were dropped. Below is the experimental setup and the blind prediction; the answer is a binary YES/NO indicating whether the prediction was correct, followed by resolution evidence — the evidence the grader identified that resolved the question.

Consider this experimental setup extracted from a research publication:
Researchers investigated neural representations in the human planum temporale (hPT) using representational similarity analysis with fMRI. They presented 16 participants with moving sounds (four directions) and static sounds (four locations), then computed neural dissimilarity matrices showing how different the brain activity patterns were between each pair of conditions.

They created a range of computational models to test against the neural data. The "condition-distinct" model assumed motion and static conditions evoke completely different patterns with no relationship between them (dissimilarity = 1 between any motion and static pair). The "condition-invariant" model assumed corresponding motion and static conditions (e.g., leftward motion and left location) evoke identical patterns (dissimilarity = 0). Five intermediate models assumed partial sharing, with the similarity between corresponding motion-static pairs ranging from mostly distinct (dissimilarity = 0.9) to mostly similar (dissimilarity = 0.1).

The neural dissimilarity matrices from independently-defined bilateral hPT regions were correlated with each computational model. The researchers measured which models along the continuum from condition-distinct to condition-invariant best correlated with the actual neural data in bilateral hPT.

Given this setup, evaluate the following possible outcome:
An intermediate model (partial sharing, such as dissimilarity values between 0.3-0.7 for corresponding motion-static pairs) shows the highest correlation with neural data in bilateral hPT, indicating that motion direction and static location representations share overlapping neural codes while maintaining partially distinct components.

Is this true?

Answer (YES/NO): NO